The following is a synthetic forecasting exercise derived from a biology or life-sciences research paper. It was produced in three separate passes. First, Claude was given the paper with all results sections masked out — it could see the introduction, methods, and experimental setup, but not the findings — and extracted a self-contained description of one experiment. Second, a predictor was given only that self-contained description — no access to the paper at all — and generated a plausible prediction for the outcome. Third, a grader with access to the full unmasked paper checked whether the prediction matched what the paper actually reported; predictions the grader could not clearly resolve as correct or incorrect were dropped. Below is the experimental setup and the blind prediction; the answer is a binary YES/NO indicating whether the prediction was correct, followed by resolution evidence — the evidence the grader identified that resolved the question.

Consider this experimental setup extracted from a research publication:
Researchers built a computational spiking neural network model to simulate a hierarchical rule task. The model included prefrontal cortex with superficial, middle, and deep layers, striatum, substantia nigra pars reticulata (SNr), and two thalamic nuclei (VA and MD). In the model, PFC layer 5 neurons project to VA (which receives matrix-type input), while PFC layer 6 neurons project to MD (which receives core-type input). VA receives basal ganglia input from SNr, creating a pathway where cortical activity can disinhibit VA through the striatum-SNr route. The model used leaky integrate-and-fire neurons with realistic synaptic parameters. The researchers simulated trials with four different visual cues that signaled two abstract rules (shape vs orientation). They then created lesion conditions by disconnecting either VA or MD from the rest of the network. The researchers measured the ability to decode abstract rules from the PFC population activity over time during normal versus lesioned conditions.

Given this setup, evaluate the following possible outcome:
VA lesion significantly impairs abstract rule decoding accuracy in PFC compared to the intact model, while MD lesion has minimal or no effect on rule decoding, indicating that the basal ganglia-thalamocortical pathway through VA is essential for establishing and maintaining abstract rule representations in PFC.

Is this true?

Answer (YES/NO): NO